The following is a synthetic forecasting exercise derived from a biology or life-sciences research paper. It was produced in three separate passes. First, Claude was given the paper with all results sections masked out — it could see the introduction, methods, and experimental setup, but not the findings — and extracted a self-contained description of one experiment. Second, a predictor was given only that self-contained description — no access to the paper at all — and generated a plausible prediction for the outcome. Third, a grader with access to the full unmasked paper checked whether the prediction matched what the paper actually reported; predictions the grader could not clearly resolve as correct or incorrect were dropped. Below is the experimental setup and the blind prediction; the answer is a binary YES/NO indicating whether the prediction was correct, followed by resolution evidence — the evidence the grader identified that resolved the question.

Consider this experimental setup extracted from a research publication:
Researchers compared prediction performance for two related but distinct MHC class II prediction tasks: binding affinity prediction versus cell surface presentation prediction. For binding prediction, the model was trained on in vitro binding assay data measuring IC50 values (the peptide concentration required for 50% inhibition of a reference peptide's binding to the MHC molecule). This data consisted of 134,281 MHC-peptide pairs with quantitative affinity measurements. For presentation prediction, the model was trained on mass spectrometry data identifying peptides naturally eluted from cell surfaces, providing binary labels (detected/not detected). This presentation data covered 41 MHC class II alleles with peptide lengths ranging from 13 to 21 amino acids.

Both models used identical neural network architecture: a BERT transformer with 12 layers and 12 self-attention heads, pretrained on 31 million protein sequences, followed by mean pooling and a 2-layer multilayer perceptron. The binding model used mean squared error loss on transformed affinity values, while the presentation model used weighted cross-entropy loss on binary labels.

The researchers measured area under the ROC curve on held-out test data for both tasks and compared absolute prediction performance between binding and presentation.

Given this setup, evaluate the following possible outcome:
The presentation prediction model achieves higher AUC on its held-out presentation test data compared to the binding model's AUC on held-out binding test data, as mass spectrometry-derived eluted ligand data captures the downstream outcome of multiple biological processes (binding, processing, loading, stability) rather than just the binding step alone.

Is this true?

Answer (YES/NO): YES